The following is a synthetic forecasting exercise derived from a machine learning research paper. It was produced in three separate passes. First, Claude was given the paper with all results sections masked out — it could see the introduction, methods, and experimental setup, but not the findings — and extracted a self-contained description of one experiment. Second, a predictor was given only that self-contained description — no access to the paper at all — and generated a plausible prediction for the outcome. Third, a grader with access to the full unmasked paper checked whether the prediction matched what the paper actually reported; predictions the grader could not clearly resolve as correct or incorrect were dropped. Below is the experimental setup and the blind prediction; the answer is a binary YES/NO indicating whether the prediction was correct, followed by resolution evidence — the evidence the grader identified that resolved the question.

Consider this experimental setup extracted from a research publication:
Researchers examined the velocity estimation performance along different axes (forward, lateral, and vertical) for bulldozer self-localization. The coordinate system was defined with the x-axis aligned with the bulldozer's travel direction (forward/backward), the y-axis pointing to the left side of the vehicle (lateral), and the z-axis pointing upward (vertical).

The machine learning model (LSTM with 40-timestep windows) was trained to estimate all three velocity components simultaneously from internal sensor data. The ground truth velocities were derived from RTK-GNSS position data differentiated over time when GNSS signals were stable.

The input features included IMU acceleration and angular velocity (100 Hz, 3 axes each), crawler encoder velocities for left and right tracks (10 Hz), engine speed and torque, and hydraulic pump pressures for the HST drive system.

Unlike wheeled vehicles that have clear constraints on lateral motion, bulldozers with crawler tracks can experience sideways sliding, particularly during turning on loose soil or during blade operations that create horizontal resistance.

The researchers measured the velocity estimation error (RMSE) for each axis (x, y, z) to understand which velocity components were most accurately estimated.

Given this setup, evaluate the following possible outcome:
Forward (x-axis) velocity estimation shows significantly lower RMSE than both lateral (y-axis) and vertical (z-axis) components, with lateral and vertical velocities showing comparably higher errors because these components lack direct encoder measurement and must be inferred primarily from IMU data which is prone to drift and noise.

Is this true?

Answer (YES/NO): NO